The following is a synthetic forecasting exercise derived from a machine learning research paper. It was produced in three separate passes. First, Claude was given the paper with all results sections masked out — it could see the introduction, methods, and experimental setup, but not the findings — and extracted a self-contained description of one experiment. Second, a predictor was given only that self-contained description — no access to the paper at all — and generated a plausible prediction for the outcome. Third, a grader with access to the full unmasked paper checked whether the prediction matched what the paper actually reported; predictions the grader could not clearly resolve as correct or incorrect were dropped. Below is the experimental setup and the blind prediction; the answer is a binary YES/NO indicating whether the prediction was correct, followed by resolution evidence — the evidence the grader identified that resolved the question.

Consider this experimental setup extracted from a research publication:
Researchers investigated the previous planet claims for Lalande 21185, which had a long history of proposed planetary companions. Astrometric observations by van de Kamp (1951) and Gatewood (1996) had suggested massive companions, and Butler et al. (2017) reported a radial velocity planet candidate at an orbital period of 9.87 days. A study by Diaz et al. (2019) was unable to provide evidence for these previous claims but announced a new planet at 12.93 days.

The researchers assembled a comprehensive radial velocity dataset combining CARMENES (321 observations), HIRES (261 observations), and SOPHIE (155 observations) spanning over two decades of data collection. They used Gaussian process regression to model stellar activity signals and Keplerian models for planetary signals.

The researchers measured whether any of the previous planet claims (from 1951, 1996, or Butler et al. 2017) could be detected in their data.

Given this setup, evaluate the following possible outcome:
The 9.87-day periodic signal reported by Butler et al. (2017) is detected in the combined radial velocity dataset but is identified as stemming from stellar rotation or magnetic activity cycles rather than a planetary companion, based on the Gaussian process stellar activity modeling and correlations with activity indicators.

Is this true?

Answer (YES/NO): NO